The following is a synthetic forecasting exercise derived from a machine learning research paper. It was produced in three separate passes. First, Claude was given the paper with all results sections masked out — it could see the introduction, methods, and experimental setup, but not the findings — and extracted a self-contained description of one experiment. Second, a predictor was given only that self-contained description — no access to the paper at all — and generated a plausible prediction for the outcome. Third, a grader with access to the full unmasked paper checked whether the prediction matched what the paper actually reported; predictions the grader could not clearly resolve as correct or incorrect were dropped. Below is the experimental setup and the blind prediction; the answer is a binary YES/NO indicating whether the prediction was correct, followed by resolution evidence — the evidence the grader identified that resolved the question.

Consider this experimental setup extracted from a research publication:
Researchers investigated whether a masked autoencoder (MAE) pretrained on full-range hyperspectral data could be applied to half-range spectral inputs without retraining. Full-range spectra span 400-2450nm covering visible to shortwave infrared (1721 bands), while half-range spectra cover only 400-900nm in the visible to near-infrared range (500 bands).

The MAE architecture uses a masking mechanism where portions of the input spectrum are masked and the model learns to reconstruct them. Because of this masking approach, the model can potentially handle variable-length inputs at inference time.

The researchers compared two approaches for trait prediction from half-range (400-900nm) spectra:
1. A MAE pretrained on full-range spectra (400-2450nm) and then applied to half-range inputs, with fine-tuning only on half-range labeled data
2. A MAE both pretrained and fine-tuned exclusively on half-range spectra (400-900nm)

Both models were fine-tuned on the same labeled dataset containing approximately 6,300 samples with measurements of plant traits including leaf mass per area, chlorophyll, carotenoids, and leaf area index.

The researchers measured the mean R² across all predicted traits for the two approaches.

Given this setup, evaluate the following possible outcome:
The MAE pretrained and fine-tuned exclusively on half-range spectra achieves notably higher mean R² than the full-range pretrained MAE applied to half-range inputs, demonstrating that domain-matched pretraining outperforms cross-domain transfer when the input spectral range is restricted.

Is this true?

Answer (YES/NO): NO